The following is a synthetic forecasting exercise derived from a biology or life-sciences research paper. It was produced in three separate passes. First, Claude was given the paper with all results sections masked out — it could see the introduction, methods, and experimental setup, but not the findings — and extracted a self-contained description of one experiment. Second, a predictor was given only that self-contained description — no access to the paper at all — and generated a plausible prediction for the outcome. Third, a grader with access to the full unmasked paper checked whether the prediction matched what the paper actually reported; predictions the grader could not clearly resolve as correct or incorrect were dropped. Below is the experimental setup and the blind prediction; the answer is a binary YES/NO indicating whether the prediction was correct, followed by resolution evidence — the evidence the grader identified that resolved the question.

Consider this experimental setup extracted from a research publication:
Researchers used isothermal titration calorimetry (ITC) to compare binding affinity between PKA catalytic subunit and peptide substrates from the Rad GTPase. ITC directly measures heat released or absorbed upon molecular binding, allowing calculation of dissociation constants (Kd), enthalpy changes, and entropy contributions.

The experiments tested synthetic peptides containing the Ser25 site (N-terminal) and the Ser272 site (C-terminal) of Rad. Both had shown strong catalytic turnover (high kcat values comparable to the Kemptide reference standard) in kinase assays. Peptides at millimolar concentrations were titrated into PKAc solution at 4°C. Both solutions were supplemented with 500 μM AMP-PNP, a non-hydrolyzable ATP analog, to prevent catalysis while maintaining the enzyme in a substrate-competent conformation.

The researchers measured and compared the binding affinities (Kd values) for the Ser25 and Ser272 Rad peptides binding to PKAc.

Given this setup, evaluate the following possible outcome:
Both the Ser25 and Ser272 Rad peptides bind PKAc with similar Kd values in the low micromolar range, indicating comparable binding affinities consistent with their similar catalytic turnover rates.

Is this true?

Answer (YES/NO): NO